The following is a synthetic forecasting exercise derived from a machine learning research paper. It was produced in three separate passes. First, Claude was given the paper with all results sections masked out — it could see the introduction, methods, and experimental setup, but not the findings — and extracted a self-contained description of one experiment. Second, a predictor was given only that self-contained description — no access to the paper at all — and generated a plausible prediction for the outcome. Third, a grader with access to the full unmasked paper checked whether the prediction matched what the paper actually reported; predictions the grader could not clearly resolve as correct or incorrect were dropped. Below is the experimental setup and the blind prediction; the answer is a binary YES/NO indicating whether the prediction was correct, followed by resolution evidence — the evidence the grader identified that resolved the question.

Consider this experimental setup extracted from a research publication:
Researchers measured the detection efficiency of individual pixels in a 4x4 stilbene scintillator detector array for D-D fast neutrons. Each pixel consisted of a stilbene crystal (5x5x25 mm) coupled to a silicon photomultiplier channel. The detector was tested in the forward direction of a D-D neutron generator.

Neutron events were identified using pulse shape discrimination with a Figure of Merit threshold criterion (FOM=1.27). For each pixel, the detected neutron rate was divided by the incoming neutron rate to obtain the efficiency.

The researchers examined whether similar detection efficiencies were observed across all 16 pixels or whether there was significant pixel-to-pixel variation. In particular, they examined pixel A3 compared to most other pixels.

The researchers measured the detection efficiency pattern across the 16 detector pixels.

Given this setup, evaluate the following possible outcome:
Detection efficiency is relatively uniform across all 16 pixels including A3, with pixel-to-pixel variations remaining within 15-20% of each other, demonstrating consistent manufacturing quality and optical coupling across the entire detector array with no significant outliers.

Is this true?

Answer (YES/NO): NO